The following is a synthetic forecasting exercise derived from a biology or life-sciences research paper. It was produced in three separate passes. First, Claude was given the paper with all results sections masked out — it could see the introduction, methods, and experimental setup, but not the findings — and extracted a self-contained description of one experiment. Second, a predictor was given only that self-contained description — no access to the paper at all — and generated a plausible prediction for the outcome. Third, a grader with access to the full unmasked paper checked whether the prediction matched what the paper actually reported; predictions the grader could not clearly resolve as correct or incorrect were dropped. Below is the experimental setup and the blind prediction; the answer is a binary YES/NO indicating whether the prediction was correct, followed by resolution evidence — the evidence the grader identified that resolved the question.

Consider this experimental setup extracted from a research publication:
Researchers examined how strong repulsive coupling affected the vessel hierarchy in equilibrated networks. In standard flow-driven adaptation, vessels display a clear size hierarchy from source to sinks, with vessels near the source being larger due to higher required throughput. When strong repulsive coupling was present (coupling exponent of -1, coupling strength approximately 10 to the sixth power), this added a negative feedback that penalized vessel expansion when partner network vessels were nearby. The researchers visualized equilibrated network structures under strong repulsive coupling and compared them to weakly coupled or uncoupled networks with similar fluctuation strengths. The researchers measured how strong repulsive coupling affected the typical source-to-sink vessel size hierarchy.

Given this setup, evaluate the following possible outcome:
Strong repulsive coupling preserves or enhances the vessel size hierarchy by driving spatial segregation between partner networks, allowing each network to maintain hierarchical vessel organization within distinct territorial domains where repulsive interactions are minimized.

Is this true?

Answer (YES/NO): NO